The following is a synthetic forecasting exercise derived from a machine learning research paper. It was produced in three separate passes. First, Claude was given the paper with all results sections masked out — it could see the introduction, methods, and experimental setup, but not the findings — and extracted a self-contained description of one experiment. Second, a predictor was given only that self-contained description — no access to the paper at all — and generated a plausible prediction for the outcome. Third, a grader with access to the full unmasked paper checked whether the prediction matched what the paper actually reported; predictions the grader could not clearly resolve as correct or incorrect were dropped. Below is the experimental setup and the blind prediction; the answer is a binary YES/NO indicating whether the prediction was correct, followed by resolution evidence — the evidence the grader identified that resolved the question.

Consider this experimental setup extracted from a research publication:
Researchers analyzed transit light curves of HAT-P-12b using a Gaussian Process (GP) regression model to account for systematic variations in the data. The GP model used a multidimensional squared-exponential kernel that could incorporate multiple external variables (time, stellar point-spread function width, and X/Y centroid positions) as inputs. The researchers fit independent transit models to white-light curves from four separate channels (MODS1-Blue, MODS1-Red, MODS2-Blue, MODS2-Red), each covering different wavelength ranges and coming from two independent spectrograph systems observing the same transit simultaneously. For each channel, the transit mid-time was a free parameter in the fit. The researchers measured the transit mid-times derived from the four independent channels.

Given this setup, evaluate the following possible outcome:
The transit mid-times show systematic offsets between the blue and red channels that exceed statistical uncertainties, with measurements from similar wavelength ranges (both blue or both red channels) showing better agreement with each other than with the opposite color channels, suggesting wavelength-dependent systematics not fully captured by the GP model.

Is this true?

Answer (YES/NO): NO